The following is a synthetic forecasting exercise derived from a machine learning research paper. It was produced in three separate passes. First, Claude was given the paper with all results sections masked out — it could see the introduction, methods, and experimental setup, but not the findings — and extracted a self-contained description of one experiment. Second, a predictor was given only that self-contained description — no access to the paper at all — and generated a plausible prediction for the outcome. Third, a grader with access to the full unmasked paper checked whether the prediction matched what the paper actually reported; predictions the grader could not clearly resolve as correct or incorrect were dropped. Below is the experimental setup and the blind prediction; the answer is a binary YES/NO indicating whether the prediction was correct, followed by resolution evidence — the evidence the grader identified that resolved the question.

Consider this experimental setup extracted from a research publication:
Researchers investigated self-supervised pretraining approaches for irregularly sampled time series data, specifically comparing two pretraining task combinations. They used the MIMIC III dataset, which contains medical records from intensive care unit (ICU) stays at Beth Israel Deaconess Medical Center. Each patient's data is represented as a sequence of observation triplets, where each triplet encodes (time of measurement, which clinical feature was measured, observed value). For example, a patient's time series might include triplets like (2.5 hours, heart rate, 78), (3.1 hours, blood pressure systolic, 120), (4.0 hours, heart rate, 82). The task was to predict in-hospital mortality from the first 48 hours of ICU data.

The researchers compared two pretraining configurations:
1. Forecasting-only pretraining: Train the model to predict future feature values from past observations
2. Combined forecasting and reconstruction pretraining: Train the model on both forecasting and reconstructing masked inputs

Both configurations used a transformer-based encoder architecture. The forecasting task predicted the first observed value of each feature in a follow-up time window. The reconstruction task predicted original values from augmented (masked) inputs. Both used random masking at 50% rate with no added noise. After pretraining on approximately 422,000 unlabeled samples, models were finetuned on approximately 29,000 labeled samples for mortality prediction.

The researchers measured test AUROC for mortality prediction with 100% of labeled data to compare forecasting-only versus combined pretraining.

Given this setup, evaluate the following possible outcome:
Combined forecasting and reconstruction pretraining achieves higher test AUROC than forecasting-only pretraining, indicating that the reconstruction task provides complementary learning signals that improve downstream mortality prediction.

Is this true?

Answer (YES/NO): YES